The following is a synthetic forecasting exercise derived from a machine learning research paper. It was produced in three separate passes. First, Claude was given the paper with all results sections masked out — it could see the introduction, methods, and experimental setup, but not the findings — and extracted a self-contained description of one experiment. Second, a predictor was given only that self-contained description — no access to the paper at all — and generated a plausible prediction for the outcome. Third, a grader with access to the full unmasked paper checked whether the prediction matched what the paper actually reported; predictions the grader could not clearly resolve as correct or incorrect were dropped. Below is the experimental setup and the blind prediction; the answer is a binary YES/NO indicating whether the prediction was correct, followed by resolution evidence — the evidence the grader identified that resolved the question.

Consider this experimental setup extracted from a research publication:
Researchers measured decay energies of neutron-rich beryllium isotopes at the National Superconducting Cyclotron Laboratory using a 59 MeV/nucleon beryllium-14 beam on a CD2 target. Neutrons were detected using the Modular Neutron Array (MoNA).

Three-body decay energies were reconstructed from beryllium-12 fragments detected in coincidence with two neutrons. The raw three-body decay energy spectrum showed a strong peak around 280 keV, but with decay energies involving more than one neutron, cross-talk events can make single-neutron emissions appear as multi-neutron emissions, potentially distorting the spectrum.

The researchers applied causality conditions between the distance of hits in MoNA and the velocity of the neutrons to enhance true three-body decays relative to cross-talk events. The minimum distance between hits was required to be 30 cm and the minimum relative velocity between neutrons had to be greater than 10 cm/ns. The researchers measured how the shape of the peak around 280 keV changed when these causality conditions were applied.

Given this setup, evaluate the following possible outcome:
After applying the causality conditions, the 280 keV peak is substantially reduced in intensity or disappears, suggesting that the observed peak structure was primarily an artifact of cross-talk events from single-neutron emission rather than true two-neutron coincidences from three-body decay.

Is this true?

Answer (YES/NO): NO